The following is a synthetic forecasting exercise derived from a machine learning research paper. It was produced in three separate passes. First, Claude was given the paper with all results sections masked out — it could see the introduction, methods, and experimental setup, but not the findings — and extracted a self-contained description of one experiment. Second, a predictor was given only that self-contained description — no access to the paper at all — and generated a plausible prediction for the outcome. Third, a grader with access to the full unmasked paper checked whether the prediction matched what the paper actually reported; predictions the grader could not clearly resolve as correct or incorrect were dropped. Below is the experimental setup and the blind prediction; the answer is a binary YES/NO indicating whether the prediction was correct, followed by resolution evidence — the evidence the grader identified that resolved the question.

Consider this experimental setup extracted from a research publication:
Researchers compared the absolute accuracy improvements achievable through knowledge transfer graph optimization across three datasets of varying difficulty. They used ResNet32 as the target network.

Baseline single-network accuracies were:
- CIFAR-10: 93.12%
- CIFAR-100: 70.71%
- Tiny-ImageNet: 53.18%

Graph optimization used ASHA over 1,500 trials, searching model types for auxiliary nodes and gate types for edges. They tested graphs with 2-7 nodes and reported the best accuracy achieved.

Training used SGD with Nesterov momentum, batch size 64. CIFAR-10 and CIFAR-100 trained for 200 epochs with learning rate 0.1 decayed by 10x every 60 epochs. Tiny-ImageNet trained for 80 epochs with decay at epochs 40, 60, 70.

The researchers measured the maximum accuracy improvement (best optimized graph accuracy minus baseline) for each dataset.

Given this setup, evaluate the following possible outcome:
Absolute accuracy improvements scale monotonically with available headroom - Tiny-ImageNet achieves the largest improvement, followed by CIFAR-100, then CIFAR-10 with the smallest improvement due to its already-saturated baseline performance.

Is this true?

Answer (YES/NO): NO